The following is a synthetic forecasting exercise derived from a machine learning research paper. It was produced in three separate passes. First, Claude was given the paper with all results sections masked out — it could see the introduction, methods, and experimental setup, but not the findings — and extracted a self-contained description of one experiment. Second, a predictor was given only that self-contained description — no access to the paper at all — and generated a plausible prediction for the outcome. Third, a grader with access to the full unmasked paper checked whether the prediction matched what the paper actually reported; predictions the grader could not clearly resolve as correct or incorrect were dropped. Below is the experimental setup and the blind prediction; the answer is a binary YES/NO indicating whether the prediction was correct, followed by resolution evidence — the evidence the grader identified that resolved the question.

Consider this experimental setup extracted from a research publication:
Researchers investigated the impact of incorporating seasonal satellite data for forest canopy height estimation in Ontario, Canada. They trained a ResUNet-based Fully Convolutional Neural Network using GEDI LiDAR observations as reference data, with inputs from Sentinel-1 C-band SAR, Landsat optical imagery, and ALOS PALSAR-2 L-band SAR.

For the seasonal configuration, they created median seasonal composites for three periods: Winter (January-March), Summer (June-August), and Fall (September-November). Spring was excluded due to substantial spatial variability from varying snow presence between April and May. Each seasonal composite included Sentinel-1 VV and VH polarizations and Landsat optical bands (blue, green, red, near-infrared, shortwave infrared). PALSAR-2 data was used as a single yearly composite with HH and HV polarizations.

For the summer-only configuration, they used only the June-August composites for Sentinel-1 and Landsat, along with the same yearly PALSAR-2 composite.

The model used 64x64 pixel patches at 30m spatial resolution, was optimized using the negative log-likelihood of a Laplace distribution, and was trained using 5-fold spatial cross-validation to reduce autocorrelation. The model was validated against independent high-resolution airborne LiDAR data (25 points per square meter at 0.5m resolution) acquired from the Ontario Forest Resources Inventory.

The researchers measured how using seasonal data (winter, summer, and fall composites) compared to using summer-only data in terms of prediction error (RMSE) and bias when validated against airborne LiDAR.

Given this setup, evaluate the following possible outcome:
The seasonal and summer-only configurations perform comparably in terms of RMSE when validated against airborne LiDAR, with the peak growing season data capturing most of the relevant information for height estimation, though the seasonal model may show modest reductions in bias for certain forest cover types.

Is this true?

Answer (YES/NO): NO